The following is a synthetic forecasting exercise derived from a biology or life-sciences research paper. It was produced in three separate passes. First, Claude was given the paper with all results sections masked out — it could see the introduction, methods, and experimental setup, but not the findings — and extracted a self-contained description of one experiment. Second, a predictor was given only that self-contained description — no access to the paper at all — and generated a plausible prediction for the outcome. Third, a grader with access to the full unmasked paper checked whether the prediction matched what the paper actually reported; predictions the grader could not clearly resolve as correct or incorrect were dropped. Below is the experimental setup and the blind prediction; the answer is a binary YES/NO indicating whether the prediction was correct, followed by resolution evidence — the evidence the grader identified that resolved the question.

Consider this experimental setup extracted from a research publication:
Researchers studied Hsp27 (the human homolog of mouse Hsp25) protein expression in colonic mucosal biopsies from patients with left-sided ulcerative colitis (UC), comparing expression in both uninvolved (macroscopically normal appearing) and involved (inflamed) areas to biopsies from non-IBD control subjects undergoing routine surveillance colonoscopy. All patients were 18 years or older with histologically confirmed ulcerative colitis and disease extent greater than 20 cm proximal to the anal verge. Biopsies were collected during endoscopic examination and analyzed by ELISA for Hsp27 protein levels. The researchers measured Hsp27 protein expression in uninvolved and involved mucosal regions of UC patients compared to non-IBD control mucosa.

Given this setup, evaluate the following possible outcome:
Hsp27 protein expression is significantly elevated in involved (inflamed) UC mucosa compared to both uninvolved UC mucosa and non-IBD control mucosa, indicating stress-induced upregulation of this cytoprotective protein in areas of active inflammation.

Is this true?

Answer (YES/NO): NO